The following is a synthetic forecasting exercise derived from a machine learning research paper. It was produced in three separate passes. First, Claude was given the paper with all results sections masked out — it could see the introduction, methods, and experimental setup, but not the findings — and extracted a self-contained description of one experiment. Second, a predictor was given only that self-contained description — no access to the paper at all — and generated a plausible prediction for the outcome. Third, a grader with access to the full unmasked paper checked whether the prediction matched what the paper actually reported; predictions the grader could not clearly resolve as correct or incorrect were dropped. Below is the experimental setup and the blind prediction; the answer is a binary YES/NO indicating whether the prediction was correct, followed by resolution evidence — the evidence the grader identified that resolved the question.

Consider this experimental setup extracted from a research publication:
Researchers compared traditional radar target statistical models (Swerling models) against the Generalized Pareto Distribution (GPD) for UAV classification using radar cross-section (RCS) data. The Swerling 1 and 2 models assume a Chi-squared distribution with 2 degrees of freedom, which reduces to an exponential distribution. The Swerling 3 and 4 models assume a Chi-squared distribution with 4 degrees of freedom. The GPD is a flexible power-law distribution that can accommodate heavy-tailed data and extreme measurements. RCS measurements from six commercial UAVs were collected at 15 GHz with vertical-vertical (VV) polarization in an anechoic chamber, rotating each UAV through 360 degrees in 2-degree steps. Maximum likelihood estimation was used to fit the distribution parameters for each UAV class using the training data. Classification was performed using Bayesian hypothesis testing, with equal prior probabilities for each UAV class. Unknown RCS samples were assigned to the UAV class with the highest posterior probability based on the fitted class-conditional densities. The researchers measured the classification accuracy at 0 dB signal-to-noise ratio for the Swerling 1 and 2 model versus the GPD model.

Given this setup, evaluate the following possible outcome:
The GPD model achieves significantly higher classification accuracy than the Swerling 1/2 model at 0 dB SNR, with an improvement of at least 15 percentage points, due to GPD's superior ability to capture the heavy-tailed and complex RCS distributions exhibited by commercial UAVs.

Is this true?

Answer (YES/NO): NO